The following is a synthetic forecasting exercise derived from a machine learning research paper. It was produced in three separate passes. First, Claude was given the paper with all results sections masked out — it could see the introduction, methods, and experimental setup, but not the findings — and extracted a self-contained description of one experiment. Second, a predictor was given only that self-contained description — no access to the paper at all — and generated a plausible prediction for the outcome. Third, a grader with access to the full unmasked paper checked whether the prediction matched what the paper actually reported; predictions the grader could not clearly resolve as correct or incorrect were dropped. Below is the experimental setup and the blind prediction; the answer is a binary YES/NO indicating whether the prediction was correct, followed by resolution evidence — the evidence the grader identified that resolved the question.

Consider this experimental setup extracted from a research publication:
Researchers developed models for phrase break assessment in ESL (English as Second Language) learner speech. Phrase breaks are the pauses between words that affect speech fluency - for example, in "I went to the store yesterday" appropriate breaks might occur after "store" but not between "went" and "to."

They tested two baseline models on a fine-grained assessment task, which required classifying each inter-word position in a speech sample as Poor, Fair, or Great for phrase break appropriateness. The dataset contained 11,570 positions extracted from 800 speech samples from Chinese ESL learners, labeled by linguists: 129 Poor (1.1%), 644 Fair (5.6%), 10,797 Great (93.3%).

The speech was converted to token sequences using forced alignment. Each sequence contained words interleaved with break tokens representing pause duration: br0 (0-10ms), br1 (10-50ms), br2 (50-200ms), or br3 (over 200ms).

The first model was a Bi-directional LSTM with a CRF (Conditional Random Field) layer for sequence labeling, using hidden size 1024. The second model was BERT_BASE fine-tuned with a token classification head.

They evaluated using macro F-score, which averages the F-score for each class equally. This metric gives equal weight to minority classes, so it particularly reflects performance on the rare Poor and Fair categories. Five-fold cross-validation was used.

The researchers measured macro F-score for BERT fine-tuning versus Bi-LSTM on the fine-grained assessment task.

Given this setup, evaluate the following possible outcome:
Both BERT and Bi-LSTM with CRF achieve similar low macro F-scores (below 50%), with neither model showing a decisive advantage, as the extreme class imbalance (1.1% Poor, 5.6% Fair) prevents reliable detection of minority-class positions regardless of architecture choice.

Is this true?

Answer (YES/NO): YES